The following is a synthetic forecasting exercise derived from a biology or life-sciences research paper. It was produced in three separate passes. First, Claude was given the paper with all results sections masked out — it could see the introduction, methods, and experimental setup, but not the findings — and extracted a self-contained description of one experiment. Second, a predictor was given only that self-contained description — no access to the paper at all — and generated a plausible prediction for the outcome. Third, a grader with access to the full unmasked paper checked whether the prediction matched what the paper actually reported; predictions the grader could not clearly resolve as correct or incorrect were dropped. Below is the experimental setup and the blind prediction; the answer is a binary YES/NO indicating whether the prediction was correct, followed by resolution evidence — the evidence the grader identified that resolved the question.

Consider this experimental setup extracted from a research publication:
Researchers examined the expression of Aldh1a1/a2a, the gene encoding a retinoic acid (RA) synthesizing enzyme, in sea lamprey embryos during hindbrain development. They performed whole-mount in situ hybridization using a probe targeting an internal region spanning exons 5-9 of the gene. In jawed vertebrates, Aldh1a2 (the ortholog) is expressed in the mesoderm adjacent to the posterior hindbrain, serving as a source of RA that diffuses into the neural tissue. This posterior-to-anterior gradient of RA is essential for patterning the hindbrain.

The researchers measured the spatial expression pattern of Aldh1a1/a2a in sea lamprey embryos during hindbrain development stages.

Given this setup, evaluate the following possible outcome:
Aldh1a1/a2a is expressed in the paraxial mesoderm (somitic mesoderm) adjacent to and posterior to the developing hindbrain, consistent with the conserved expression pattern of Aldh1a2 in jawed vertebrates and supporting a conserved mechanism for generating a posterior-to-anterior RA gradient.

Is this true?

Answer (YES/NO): YES